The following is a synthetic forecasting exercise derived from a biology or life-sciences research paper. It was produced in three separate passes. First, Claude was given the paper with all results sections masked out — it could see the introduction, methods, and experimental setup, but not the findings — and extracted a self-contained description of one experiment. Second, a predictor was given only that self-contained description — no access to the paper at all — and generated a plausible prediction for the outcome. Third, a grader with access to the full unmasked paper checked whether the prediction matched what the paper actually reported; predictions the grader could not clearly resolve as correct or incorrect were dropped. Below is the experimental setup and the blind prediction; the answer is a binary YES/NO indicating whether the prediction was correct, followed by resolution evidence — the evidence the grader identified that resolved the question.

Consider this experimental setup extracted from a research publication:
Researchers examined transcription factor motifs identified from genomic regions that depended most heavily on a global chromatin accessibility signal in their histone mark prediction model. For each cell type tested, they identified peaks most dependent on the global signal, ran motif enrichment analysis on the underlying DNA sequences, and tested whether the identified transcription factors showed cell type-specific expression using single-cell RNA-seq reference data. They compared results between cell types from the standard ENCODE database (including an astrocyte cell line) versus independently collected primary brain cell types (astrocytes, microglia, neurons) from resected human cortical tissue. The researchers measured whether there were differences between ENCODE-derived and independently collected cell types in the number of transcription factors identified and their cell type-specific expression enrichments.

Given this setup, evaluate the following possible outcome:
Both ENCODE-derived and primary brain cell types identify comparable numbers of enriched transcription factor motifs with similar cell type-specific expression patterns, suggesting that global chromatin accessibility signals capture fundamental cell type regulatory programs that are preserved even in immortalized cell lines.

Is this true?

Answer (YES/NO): NO